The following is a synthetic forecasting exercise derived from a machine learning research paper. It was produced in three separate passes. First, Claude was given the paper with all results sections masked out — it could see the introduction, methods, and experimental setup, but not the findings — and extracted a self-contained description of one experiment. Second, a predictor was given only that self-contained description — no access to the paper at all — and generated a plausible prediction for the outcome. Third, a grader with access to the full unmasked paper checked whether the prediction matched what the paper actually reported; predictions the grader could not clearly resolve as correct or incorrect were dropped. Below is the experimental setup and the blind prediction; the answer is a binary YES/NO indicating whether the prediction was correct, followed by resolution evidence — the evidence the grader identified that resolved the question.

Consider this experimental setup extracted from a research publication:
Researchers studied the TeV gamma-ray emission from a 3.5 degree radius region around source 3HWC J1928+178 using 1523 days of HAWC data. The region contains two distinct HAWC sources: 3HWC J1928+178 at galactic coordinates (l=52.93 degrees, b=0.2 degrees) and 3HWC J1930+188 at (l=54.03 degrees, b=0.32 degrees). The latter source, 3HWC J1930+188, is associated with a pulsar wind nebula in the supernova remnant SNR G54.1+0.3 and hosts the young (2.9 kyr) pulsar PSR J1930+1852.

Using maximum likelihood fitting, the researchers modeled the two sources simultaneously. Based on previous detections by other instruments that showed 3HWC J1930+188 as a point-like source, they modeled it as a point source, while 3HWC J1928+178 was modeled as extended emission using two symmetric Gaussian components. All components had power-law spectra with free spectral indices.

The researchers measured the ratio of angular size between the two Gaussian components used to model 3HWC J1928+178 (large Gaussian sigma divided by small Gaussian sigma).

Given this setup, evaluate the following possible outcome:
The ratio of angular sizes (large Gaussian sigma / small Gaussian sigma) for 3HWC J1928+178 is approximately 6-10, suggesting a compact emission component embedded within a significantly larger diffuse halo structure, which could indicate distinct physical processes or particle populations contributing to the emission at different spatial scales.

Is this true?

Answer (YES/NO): YES